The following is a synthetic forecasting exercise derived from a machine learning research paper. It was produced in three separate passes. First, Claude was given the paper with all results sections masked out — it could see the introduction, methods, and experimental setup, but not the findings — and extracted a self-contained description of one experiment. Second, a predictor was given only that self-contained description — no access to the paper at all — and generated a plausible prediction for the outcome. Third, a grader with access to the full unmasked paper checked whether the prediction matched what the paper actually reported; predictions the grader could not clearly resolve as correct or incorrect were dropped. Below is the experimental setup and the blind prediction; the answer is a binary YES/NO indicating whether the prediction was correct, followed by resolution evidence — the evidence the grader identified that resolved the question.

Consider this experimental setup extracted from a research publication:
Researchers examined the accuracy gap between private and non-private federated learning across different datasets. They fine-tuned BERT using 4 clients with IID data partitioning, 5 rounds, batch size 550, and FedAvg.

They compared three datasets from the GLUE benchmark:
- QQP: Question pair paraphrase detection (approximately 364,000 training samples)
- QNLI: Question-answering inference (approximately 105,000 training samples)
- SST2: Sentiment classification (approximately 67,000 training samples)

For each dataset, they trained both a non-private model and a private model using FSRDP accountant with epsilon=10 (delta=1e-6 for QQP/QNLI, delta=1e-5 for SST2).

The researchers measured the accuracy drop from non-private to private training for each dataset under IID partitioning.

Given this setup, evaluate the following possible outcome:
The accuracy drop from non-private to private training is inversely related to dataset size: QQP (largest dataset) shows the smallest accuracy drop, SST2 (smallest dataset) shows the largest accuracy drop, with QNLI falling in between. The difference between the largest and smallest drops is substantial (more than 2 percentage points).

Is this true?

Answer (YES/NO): NO